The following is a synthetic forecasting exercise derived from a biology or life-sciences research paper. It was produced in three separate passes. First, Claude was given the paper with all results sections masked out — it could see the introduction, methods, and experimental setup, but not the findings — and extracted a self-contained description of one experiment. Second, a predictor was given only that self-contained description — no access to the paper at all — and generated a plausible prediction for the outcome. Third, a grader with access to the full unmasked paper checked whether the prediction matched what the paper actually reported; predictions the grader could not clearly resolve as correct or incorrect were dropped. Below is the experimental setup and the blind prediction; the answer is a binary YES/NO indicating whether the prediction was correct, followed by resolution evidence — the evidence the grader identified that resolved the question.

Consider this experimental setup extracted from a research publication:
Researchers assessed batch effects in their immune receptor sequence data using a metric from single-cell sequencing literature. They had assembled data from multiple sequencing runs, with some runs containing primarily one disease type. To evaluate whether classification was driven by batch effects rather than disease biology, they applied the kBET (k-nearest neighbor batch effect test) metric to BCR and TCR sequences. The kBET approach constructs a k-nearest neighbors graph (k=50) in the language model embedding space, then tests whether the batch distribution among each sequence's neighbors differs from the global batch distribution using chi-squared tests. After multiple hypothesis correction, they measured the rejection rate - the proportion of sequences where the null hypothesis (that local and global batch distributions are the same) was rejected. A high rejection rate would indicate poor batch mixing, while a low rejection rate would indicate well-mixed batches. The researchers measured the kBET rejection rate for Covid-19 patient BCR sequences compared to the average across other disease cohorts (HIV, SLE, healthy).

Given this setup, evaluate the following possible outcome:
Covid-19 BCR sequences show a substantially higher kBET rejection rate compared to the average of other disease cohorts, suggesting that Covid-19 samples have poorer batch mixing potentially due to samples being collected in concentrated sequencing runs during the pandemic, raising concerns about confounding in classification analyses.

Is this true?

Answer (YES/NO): NO